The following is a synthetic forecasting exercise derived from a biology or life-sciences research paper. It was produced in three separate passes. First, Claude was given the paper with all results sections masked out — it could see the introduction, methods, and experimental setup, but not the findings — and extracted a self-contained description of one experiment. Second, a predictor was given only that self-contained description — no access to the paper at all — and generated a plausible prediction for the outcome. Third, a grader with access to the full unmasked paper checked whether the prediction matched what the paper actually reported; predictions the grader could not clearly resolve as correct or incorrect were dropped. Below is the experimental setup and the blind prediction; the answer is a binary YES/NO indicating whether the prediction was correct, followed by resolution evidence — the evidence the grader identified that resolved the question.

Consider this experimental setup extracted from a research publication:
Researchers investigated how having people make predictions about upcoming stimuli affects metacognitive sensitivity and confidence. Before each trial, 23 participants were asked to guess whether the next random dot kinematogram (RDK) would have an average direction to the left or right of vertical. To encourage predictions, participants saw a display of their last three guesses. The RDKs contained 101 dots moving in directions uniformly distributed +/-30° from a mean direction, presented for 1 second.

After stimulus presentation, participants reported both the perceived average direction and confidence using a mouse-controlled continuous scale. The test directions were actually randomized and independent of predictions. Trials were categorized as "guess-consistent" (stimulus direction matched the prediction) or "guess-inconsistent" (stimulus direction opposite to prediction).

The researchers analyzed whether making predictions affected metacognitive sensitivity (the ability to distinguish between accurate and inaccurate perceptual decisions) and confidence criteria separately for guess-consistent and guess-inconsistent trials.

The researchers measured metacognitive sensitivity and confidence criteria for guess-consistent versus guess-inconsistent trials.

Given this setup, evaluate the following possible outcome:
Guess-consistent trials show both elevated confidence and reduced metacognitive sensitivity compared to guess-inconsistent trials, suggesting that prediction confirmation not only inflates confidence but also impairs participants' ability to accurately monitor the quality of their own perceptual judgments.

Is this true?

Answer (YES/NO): YES